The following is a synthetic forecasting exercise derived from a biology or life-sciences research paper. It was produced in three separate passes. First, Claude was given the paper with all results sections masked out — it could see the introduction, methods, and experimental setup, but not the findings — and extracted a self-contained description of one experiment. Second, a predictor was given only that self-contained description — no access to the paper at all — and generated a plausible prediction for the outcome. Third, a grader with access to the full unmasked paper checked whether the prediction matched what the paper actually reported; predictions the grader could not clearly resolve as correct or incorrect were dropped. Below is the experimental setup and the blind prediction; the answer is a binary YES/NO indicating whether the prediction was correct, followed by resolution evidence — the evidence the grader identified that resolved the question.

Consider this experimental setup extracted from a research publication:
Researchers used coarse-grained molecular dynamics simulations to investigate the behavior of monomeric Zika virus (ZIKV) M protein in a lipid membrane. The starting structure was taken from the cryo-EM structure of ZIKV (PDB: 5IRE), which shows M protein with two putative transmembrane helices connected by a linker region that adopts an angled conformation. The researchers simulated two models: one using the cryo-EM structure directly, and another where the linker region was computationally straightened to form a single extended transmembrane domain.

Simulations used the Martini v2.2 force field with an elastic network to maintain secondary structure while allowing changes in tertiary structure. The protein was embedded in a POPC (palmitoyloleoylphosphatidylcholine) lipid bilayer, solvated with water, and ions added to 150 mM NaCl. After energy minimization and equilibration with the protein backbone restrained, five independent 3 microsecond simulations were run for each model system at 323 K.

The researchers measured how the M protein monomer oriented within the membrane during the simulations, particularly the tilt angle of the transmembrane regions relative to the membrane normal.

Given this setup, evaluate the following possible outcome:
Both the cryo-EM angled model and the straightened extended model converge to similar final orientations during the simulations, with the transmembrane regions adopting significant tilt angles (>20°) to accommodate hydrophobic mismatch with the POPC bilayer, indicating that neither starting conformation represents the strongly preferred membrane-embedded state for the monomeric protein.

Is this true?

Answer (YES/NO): NO